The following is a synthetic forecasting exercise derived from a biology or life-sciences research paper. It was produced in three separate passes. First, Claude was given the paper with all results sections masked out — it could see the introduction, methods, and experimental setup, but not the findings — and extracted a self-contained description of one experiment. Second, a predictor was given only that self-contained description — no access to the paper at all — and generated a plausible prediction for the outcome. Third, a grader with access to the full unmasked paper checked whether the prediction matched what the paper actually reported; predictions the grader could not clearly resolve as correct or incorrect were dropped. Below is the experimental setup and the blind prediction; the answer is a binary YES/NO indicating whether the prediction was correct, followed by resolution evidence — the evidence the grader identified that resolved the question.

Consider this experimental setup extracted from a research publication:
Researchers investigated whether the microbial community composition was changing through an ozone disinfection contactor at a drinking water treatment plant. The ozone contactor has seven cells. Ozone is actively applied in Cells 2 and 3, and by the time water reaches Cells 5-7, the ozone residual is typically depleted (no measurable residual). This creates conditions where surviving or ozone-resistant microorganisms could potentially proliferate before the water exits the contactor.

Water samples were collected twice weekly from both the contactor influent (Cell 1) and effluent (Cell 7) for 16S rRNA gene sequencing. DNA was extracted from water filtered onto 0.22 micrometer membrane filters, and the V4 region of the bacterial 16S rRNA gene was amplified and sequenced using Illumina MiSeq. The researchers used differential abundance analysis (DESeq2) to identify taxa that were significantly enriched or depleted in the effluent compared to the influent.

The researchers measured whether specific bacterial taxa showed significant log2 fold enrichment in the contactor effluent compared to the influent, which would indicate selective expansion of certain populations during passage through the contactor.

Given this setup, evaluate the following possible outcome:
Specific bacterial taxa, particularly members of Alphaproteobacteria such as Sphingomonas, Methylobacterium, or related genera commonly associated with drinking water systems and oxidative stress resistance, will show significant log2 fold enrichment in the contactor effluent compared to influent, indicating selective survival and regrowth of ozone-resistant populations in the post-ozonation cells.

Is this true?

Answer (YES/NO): NO